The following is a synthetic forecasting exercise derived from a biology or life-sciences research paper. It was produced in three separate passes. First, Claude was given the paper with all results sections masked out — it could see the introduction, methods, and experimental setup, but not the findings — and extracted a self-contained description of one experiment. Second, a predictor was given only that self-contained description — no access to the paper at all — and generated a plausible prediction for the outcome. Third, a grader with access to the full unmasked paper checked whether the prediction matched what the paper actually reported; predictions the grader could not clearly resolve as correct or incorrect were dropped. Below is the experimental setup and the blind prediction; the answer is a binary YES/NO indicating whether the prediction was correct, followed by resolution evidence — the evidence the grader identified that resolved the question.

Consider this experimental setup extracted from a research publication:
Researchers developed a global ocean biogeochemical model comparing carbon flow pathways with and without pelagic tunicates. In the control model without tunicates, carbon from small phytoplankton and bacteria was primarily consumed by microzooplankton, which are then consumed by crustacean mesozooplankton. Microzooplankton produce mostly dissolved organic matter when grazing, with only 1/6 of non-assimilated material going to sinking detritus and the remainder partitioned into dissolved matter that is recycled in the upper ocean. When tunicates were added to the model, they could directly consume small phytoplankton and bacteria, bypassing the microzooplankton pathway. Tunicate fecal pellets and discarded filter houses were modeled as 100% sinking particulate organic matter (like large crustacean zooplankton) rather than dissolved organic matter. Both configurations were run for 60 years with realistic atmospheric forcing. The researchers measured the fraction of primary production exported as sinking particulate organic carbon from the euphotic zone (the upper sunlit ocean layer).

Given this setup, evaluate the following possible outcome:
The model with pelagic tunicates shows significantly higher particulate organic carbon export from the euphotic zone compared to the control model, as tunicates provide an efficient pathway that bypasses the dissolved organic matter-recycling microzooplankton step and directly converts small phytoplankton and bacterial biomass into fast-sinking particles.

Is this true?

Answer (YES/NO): NO